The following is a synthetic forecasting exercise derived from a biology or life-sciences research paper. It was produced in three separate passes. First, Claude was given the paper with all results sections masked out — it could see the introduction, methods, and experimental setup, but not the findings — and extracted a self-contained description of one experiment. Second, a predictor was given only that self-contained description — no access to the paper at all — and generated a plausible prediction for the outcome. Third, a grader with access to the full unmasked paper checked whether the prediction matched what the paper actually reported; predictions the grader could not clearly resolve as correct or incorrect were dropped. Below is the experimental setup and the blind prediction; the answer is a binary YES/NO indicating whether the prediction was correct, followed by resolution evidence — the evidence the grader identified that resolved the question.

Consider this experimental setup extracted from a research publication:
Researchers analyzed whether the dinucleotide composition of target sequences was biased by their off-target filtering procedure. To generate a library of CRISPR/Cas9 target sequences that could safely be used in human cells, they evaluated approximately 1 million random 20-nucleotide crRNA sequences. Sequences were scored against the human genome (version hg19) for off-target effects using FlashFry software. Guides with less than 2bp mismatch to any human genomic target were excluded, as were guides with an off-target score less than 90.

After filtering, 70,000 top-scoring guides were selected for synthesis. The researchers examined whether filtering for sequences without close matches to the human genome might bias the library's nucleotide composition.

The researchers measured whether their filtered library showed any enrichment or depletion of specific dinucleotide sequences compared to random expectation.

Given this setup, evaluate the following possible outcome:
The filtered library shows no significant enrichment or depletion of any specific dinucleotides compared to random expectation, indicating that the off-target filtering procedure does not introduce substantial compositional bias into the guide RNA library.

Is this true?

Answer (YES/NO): NO